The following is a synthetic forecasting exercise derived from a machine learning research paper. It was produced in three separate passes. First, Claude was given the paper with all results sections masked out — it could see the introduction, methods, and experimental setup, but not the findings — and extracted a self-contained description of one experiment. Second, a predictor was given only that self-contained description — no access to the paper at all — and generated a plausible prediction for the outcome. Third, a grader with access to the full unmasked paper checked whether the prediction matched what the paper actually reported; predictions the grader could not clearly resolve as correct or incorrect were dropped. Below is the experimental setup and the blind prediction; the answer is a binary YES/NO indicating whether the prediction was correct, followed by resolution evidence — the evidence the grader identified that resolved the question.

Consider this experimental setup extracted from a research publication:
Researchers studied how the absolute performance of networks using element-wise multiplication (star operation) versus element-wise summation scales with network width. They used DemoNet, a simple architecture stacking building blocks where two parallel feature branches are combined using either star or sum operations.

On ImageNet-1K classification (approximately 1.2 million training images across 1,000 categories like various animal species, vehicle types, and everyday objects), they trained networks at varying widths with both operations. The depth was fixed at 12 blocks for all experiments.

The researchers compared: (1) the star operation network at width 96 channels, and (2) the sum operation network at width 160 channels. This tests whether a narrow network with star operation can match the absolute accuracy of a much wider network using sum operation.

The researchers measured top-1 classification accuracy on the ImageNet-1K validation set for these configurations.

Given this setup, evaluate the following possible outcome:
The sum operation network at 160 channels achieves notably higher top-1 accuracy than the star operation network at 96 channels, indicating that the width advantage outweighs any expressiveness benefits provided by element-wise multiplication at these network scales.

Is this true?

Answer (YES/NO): YES